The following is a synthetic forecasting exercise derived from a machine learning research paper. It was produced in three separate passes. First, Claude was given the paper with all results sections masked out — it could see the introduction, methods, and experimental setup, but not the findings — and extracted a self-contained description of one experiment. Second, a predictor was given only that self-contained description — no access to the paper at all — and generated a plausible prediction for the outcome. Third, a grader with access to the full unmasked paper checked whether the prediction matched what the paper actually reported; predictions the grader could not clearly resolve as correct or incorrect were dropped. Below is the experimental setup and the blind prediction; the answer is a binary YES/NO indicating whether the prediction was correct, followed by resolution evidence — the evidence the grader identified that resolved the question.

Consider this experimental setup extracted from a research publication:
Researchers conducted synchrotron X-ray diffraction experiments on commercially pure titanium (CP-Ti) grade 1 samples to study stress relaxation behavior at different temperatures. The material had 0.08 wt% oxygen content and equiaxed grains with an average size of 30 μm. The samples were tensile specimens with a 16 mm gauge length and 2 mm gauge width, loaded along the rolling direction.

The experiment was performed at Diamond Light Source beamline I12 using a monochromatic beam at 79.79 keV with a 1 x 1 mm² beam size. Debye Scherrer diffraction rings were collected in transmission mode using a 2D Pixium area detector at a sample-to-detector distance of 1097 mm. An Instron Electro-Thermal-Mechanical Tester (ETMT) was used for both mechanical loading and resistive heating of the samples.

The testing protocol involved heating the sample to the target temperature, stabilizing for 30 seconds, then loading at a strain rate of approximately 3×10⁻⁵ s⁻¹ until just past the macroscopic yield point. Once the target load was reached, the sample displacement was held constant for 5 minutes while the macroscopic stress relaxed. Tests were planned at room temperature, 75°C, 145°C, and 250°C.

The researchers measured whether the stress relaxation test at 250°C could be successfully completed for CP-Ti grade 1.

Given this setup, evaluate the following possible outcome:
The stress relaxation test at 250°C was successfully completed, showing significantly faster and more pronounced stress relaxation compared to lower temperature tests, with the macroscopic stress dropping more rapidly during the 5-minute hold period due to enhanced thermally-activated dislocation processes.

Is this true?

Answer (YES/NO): NO